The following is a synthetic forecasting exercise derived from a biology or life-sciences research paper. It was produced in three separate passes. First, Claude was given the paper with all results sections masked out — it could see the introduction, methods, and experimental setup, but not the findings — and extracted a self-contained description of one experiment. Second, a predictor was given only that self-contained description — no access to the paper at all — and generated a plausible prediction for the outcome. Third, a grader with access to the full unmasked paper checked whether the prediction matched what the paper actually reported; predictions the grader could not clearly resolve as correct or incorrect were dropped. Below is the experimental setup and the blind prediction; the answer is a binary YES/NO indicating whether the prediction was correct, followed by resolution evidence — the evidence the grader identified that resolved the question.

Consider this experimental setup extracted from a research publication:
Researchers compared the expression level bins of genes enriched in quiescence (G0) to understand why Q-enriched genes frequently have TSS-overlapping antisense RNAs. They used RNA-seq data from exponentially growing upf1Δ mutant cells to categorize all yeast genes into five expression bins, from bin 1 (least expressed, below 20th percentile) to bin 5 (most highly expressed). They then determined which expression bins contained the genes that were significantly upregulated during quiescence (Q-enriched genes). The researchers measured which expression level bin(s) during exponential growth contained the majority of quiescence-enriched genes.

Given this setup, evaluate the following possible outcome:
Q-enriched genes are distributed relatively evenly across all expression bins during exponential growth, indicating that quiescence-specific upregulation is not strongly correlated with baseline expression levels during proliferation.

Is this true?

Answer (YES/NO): NO